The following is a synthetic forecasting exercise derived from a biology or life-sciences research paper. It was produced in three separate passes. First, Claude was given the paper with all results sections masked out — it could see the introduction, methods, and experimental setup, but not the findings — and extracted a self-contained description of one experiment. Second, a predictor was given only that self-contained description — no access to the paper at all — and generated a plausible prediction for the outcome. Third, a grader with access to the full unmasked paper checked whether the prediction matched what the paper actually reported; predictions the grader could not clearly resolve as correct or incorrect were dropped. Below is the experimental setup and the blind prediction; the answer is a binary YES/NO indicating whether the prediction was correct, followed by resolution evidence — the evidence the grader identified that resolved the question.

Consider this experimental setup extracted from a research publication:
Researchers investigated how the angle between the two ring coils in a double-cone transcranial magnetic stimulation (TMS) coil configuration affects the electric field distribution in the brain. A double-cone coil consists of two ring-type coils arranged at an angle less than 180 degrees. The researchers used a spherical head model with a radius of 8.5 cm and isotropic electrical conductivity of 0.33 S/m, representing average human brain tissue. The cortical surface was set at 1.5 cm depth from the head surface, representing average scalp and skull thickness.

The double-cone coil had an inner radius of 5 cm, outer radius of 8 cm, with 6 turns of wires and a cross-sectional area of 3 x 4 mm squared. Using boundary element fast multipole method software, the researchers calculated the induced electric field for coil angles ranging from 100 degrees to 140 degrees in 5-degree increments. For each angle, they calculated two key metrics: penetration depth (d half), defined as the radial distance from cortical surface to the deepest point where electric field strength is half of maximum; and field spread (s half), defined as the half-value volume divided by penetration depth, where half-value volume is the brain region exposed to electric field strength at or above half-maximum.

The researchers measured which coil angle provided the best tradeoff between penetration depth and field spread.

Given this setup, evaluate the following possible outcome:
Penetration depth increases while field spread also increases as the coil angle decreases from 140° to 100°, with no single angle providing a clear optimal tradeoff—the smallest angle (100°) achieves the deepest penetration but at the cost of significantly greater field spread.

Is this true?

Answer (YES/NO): NO